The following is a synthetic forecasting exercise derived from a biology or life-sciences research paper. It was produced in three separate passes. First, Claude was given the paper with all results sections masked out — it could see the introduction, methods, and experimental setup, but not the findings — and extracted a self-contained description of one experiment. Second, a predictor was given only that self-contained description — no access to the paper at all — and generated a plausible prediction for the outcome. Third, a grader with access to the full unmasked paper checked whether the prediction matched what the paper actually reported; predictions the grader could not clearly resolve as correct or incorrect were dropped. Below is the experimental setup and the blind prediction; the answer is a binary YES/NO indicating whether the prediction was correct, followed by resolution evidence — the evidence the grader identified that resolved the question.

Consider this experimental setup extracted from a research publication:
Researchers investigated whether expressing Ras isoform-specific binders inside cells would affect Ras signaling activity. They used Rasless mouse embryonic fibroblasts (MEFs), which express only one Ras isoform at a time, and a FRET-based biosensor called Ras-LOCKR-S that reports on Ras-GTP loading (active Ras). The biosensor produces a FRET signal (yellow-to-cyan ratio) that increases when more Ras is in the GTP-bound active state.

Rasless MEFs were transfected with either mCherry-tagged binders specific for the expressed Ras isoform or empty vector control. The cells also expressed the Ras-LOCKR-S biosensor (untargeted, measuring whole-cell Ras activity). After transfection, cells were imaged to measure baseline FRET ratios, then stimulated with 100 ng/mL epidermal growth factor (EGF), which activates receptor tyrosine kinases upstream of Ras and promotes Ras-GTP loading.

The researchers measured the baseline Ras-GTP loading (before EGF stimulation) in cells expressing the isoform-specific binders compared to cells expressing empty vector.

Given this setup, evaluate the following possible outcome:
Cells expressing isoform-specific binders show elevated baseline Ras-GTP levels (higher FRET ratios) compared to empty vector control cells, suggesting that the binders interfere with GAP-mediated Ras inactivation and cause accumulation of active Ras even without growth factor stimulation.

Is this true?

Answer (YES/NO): NO